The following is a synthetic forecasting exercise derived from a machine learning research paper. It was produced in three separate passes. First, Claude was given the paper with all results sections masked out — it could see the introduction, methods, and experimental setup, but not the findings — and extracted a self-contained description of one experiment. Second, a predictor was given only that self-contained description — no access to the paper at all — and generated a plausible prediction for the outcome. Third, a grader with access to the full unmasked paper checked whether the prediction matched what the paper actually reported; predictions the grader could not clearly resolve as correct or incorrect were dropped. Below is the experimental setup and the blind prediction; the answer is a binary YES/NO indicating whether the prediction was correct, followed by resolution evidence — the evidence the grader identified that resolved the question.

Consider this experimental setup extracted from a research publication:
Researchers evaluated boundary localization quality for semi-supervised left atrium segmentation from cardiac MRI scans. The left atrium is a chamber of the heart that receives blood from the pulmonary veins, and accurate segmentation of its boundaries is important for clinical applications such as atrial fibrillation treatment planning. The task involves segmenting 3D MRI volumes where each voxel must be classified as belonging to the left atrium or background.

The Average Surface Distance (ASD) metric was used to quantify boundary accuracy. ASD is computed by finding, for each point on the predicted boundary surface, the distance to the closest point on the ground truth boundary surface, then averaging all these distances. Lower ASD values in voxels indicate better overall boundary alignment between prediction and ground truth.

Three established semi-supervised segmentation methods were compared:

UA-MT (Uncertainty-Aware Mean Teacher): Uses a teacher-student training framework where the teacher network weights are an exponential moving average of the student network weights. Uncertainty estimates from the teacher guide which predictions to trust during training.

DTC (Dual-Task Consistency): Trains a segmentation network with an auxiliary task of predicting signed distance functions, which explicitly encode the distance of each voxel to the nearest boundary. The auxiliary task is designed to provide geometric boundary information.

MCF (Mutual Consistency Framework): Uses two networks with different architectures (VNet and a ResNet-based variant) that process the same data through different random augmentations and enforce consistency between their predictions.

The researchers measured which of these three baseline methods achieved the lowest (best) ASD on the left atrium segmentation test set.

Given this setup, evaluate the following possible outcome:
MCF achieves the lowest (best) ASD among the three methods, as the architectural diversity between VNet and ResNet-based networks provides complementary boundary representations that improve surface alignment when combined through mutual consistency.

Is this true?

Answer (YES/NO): YES